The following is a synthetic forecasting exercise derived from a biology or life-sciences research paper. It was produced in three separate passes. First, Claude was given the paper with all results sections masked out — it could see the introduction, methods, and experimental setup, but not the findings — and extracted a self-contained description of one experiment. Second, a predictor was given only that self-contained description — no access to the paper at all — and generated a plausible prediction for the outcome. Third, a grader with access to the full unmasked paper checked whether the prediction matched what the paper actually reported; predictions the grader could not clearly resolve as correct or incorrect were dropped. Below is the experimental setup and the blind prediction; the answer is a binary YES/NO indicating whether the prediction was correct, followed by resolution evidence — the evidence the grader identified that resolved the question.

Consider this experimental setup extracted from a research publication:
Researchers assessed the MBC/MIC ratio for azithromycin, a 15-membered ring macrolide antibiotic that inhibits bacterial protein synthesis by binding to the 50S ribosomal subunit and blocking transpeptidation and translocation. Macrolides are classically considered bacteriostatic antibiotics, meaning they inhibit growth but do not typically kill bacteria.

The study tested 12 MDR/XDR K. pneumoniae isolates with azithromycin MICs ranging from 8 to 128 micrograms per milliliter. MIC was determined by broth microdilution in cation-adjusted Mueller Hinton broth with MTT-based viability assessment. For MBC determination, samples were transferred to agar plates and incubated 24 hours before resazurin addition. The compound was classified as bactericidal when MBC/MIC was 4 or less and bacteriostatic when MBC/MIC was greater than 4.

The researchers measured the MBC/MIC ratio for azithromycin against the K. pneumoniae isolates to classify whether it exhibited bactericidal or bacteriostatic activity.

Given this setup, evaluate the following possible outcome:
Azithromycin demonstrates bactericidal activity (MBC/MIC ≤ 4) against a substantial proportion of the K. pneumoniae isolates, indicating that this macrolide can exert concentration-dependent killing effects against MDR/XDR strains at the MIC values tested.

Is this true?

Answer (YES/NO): NO